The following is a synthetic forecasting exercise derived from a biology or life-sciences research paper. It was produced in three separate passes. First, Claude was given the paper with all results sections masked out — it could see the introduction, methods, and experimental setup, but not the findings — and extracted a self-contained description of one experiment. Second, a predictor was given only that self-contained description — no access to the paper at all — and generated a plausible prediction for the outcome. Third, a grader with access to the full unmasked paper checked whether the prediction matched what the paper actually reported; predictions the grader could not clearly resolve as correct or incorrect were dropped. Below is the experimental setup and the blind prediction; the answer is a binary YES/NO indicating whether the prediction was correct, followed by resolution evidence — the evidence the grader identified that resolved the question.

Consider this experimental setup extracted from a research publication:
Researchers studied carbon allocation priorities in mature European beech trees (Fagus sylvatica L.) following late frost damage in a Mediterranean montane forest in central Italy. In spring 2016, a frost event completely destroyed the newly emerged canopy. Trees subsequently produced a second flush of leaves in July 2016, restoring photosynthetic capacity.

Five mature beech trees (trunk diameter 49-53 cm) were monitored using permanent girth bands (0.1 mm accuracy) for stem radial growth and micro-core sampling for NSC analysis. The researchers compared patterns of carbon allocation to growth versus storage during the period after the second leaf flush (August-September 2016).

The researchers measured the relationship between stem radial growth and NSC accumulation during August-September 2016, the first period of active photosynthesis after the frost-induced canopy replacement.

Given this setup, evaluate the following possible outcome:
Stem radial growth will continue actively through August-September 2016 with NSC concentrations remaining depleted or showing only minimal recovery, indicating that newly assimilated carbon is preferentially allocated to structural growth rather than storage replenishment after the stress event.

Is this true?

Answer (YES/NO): NO